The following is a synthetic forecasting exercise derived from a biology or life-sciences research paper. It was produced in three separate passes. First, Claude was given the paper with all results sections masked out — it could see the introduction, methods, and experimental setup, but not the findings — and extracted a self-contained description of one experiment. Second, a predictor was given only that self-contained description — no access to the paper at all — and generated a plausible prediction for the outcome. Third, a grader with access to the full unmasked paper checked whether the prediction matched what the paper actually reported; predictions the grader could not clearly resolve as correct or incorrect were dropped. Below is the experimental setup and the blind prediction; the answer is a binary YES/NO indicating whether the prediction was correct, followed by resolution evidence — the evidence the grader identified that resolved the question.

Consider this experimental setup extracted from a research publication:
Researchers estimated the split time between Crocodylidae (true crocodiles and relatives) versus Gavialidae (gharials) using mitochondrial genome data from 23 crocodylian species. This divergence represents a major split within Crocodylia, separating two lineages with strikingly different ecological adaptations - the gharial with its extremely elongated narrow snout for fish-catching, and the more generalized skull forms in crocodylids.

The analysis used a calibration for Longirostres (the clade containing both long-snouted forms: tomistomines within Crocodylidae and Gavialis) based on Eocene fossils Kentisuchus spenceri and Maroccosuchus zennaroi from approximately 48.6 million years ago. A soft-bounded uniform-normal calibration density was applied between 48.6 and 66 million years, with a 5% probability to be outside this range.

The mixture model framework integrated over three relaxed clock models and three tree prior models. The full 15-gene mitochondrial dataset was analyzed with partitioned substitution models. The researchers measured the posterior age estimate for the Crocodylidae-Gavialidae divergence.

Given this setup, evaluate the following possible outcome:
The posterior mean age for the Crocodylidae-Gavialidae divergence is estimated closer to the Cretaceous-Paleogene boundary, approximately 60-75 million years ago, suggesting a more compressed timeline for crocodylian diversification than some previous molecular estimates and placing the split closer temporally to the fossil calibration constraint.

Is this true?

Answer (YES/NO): NO